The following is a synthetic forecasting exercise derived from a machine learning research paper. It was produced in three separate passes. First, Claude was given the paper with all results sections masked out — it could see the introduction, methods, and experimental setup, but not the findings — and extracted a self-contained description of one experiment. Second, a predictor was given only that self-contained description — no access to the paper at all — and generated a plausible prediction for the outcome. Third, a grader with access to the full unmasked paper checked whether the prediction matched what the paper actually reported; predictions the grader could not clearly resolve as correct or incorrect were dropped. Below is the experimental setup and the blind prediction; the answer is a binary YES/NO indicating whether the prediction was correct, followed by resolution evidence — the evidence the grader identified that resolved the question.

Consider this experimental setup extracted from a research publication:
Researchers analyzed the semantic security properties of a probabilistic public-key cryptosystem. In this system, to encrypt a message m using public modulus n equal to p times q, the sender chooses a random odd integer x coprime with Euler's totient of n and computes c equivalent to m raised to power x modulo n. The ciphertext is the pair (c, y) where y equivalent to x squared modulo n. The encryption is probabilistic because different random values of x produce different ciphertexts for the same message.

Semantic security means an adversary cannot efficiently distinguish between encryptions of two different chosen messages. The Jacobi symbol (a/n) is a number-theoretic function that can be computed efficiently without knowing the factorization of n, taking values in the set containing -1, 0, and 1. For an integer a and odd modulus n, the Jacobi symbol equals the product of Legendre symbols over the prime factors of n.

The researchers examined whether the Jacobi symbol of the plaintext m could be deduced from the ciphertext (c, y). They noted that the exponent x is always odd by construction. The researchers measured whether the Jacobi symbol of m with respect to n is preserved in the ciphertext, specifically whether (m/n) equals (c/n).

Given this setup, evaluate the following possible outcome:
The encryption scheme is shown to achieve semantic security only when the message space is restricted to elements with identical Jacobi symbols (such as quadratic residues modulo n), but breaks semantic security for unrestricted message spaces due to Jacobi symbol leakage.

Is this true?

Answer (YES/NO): NO